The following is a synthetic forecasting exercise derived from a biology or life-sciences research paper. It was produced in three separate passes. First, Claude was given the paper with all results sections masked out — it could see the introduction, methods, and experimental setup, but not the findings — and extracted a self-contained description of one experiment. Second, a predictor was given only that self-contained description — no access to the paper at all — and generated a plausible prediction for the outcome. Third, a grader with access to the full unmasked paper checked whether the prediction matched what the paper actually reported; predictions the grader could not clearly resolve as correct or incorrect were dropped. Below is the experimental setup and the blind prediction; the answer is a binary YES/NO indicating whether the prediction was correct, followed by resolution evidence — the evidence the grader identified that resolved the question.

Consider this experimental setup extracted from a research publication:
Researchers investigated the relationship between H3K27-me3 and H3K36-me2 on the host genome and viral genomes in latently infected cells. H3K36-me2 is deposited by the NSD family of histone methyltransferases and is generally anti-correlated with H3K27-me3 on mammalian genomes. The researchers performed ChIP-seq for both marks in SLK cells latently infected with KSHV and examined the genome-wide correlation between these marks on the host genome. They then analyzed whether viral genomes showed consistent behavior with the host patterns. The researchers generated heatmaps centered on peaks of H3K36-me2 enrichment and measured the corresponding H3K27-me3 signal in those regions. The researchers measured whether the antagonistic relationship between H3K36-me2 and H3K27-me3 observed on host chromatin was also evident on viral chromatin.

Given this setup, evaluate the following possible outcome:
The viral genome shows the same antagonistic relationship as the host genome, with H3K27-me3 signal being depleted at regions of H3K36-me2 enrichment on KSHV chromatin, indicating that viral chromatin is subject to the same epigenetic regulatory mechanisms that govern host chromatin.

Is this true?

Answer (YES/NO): NO